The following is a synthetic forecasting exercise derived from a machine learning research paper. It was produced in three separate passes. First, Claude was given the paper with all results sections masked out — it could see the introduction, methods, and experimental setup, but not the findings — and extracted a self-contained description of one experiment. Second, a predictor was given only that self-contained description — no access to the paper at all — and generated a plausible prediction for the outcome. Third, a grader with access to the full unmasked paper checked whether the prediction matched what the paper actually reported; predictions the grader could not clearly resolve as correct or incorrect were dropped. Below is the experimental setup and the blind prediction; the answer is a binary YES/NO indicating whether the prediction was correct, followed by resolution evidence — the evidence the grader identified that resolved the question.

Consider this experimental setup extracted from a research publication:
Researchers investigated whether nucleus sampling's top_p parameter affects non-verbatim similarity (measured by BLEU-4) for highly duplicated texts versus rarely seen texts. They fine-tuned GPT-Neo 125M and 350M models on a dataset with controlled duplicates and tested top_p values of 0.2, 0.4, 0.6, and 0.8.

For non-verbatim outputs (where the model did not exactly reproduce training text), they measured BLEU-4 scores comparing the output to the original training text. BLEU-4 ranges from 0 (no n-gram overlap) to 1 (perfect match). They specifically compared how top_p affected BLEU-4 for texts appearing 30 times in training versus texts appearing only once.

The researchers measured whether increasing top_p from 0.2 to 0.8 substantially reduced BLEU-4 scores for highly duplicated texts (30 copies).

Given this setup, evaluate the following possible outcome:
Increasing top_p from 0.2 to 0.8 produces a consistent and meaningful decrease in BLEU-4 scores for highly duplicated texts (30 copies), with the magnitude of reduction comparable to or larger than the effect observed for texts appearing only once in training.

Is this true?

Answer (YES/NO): NO